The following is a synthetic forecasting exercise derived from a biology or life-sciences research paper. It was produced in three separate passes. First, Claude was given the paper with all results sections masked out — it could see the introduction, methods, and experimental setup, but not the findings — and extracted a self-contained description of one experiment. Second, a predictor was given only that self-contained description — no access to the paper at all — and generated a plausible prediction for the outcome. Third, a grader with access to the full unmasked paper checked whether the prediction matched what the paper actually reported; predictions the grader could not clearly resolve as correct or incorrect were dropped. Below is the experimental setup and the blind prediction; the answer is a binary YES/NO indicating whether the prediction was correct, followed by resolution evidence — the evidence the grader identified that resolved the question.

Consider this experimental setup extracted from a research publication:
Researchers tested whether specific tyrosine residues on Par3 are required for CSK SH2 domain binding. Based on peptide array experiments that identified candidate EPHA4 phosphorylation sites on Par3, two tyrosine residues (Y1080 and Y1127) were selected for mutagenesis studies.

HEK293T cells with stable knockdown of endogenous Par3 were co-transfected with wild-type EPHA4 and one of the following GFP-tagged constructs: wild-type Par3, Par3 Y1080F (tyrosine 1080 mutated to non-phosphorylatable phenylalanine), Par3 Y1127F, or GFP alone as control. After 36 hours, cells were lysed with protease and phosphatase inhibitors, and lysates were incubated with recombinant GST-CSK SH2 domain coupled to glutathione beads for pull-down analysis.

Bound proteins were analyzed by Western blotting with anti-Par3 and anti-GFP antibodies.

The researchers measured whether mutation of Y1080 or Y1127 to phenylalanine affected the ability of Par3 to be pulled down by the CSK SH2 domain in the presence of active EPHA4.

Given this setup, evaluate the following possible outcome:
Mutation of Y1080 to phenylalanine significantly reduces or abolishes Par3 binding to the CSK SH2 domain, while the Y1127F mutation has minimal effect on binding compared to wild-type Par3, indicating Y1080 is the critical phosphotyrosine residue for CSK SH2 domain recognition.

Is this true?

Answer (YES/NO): NO